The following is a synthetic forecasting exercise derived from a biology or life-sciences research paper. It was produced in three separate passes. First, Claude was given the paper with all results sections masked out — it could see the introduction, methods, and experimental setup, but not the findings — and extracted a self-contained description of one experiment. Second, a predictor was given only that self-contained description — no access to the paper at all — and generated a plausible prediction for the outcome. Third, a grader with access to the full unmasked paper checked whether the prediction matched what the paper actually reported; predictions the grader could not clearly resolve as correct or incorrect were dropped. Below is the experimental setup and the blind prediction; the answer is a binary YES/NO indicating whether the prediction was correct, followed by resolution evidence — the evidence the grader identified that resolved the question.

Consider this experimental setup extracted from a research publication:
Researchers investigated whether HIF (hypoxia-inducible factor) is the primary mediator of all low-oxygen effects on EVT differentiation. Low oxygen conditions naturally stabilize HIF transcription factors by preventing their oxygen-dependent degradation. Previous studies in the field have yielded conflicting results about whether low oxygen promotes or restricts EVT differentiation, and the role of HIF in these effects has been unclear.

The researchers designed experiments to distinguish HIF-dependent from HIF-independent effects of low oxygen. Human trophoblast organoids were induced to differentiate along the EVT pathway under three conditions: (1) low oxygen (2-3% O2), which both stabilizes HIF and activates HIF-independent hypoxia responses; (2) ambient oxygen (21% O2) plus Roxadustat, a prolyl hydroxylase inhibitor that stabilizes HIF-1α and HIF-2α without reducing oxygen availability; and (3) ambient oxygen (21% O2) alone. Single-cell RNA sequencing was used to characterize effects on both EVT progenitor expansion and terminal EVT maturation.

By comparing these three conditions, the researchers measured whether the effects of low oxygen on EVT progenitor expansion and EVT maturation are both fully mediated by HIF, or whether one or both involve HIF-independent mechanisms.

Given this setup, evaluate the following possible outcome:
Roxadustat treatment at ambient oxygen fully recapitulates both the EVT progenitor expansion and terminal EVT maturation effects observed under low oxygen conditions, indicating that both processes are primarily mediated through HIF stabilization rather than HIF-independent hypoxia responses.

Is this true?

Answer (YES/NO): NO